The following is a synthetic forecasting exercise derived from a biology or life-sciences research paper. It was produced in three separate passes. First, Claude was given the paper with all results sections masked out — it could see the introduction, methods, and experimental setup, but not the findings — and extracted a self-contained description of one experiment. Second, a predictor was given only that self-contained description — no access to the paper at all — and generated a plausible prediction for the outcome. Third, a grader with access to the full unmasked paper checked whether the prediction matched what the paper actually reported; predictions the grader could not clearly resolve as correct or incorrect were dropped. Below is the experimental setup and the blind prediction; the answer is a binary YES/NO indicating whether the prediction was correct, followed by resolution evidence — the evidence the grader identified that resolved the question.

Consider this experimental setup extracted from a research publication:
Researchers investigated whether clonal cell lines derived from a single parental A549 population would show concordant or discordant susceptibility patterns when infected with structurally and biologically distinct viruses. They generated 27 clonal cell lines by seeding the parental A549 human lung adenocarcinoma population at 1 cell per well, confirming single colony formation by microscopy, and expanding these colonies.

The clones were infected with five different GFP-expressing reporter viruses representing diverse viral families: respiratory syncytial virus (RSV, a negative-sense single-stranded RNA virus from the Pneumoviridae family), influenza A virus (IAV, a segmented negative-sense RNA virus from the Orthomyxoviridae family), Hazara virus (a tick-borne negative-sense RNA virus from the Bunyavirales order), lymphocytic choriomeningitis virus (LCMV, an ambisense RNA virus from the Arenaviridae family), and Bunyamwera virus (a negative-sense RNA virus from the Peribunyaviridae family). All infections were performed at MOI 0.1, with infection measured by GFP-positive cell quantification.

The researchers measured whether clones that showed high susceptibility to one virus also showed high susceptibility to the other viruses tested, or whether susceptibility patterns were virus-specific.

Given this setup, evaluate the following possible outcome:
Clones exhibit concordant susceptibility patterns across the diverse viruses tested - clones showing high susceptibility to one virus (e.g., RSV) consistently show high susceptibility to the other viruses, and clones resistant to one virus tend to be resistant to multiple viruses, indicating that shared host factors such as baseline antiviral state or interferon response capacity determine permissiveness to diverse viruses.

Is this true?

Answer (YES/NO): NO